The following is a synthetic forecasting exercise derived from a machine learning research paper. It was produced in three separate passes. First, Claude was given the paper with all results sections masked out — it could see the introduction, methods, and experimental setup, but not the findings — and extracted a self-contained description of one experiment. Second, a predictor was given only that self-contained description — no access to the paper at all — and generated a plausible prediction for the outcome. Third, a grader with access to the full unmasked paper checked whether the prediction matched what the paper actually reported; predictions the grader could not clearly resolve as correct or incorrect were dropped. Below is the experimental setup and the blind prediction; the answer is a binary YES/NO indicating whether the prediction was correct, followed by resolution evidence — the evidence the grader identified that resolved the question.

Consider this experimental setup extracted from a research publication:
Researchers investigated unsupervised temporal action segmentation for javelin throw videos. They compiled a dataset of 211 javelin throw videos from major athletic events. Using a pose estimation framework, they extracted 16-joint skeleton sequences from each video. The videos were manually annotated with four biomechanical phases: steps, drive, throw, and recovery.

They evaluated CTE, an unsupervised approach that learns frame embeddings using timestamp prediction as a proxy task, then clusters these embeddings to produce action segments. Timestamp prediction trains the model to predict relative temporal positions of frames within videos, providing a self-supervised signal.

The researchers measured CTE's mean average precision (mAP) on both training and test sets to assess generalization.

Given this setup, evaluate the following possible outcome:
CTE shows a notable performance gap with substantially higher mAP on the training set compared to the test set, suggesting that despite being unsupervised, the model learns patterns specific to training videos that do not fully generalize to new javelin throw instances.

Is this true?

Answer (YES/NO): NO